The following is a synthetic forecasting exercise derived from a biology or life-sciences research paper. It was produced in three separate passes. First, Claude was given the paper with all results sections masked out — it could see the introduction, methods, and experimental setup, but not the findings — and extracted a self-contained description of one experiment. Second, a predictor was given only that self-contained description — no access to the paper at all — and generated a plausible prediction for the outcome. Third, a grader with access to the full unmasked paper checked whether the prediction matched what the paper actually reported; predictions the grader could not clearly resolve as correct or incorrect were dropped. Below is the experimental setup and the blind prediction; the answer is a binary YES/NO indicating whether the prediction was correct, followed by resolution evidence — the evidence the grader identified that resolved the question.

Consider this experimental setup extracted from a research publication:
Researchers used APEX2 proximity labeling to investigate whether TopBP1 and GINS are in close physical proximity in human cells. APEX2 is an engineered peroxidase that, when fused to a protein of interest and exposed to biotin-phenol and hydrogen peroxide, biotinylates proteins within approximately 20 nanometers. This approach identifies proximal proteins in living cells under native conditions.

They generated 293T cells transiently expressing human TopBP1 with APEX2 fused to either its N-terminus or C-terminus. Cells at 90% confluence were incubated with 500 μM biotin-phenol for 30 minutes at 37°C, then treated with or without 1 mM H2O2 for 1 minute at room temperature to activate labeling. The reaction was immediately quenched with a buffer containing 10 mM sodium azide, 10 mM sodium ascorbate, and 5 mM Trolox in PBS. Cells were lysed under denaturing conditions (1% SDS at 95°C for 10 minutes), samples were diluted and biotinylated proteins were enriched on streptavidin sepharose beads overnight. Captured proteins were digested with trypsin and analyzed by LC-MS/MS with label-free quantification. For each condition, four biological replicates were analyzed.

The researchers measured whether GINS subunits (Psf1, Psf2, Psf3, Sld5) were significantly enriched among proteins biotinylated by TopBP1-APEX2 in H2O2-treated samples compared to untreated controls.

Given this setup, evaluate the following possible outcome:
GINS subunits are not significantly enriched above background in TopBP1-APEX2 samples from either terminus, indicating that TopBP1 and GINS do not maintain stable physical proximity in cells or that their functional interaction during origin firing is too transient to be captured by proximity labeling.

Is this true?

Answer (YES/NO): NO